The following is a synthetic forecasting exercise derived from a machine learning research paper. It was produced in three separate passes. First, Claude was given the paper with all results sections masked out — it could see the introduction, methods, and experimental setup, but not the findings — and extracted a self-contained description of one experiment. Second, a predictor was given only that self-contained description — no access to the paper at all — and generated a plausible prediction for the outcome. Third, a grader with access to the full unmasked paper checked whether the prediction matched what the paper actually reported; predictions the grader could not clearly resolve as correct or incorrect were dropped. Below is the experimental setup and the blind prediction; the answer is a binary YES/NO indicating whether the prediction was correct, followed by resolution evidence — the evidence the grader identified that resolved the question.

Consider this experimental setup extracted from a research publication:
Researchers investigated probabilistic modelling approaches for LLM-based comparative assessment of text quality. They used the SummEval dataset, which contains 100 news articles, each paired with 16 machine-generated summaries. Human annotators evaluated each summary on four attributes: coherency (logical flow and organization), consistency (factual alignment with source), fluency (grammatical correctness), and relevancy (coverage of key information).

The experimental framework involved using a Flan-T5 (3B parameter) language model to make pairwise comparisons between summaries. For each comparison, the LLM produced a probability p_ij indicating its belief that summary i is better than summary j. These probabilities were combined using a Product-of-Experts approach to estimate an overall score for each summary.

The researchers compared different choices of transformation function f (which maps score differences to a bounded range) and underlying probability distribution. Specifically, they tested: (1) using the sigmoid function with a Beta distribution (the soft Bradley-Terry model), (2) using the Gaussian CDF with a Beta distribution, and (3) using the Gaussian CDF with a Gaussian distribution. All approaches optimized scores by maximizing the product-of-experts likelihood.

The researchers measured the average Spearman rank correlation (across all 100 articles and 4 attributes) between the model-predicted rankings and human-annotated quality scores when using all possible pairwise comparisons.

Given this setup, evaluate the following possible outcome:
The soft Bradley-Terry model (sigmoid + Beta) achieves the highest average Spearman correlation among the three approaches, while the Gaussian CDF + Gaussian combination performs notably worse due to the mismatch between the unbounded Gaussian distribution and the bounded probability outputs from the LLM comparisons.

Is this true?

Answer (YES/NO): NO